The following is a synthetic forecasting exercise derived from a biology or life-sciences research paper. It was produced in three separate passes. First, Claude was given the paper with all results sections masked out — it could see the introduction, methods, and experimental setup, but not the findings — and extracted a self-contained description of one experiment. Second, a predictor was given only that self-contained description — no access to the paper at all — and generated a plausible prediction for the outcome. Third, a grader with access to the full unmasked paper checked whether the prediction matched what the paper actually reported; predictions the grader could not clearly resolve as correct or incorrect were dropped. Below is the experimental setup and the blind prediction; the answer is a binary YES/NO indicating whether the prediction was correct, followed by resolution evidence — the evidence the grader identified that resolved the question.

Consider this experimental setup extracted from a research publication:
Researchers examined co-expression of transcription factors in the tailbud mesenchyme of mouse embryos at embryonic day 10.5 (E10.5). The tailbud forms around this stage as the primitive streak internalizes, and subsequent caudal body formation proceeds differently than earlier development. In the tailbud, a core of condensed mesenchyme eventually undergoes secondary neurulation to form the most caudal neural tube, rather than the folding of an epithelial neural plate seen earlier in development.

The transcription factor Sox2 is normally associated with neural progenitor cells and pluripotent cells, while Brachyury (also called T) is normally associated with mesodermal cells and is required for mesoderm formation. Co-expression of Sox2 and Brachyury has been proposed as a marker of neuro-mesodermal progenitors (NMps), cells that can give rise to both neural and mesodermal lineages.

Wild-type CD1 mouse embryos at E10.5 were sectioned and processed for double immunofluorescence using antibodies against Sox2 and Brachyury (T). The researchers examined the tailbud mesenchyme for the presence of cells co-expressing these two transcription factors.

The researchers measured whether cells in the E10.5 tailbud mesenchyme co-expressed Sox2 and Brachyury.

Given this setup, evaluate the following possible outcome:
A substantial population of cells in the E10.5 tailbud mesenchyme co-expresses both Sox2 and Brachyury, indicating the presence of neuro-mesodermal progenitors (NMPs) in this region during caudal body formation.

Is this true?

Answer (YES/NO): YES